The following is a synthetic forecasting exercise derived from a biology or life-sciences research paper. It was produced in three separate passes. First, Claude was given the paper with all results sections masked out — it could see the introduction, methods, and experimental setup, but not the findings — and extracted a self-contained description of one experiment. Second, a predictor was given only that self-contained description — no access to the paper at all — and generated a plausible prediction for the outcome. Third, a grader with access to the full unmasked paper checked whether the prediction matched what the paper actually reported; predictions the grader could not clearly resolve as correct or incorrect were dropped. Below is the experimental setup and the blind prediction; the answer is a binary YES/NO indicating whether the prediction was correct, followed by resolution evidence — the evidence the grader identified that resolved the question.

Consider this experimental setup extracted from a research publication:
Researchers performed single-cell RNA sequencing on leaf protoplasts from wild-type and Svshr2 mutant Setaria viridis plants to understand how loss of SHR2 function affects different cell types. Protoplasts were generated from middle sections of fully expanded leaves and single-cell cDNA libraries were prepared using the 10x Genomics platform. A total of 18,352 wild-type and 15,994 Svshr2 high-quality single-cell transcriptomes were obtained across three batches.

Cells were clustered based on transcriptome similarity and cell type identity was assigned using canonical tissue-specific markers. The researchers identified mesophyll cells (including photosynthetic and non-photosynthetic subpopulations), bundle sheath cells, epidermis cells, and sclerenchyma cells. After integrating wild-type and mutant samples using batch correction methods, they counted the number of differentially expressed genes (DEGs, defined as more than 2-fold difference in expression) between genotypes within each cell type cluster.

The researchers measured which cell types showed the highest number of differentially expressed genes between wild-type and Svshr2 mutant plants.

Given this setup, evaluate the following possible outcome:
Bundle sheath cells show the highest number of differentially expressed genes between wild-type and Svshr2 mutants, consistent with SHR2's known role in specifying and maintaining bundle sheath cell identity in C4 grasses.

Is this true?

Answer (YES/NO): NO